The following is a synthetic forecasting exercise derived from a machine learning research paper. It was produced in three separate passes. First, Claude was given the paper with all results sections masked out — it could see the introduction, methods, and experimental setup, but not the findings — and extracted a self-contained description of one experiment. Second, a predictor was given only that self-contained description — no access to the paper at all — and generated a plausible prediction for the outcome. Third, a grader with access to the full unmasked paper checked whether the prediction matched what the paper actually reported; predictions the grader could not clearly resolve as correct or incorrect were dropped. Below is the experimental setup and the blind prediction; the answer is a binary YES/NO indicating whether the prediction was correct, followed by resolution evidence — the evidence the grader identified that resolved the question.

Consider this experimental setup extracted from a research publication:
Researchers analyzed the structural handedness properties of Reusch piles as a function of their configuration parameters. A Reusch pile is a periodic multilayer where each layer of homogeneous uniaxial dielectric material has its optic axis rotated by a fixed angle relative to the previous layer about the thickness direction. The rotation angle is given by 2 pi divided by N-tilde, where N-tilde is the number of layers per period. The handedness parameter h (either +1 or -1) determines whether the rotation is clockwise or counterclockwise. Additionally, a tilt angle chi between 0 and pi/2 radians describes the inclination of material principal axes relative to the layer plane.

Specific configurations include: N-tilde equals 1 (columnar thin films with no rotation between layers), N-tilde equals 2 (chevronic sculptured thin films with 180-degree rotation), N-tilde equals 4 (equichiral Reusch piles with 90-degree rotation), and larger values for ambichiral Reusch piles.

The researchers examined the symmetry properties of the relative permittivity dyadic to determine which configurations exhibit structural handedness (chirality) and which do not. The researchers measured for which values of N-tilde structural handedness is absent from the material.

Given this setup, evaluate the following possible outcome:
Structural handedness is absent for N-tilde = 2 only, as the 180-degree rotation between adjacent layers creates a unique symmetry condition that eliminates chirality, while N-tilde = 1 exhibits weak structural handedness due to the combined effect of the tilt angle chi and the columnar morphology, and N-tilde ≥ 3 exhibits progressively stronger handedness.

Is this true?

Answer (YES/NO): NO